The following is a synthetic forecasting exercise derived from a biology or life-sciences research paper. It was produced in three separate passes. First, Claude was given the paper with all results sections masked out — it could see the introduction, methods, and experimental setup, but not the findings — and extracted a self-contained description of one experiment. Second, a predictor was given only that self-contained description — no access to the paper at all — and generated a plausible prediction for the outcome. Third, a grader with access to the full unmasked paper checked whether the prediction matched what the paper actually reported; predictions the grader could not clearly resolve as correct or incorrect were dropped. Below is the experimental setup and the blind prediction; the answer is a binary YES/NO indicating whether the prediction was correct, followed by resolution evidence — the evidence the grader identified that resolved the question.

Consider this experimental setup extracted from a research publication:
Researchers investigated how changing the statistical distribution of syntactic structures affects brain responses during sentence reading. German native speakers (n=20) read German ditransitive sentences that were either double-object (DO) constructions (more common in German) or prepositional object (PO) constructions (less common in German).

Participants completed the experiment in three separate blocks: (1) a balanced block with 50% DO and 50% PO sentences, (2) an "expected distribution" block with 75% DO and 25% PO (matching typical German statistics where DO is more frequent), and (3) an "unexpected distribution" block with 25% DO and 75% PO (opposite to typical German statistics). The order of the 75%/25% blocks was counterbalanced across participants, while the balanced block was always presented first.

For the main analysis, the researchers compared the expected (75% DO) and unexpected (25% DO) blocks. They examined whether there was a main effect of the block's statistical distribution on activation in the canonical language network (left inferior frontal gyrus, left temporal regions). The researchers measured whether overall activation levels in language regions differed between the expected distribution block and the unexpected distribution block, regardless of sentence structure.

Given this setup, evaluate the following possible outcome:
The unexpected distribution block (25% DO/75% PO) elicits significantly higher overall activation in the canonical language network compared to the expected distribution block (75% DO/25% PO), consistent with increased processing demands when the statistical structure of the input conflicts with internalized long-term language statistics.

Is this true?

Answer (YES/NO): NO